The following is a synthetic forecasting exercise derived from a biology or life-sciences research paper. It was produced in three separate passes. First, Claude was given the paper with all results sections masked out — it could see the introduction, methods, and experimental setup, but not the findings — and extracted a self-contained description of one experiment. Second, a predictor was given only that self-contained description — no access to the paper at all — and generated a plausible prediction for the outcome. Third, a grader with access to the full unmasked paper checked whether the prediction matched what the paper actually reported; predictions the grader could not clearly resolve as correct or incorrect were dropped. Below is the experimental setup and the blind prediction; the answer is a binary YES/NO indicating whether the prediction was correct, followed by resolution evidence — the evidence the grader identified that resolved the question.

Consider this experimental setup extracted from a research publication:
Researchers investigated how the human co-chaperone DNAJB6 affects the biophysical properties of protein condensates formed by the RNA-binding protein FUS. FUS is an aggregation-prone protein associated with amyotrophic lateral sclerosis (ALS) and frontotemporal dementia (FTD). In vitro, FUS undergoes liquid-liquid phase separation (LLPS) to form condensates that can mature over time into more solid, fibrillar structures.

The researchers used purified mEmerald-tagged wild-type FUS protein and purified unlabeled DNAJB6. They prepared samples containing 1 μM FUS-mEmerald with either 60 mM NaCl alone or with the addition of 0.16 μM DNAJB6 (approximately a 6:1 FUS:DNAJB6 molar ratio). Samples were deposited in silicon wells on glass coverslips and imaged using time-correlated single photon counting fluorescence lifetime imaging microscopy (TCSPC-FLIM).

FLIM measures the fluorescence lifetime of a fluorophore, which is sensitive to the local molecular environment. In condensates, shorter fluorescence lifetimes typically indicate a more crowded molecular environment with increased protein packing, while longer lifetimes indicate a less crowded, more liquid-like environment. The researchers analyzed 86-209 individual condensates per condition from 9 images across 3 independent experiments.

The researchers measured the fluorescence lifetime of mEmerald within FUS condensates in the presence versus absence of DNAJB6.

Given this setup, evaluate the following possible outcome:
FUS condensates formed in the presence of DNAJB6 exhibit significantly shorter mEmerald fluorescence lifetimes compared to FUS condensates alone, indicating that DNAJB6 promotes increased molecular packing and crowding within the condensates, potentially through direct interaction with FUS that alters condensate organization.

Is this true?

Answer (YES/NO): NO